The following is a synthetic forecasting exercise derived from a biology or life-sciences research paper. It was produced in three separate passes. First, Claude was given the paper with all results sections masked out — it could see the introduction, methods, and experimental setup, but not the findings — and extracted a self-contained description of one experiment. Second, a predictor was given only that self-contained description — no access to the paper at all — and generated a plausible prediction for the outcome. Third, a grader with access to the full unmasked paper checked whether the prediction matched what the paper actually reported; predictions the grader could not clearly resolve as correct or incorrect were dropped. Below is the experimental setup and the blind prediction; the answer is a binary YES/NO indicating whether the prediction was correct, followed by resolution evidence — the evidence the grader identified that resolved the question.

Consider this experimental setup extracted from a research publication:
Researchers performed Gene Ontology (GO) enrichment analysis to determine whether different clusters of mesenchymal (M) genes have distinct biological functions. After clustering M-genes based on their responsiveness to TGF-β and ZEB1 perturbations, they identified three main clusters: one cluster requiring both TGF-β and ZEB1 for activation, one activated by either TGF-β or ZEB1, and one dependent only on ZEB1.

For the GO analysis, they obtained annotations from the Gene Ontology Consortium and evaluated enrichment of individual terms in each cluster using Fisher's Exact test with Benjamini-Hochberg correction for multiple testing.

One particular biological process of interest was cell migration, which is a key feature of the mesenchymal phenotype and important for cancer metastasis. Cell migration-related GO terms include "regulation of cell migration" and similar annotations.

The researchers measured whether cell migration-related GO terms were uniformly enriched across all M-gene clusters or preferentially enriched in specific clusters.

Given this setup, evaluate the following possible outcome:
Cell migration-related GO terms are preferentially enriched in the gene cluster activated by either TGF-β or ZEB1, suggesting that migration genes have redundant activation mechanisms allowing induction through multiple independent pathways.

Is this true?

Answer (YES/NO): NO